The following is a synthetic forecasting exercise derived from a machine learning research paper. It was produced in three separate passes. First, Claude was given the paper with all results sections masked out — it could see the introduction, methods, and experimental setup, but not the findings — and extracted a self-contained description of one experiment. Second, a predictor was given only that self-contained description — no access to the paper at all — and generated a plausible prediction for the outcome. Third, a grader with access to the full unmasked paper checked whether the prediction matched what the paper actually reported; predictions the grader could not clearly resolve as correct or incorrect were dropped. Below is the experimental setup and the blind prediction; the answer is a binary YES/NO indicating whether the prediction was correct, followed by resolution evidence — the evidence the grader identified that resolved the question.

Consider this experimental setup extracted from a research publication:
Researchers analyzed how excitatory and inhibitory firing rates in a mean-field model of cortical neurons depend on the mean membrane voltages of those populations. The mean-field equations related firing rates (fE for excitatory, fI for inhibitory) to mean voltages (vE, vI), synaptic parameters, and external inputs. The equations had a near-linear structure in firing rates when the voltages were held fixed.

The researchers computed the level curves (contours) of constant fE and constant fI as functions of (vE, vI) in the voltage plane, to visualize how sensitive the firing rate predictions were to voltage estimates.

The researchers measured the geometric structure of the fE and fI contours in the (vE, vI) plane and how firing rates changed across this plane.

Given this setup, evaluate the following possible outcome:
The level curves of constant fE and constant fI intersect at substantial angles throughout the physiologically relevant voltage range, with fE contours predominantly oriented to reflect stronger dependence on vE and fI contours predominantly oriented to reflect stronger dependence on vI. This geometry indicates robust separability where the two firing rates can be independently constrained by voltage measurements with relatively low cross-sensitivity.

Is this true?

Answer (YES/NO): NO